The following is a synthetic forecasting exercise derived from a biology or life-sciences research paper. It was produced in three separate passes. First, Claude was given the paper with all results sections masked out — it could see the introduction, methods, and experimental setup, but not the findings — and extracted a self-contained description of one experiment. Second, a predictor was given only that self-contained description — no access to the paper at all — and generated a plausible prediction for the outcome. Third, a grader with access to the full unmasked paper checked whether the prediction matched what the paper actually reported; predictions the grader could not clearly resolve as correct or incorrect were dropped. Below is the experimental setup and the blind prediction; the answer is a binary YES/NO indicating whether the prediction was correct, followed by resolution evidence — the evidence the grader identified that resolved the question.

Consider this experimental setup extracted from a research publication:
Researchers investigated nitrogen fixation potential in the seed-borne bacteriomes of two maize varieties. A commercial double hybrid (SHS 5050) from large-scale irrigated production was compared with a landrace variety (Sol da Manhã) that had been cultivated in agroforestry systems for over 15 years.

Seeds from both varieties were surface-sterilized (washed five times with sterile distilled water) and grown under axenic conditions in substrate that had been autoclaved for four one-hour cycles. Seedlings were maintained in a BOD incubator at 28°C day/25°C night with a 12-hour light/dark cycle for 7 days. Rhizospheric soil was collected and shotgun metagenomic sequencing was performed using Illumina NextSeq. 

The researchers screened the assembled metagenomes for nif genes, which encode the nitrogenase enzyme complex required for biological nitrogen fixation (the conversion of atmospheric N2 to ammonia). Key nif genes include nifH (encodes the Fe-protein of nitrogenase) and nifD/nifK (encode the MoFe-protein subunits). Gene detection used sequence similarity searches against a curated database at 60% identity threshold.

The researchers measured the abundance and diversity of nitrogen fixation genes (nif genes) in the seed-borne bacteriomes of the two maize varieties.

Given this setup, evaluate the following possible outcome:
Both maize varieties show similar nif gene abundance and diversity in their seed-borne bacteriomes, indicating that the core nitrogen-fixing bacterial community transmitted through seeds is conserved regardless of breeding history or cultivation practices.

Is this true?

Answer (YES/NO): NO